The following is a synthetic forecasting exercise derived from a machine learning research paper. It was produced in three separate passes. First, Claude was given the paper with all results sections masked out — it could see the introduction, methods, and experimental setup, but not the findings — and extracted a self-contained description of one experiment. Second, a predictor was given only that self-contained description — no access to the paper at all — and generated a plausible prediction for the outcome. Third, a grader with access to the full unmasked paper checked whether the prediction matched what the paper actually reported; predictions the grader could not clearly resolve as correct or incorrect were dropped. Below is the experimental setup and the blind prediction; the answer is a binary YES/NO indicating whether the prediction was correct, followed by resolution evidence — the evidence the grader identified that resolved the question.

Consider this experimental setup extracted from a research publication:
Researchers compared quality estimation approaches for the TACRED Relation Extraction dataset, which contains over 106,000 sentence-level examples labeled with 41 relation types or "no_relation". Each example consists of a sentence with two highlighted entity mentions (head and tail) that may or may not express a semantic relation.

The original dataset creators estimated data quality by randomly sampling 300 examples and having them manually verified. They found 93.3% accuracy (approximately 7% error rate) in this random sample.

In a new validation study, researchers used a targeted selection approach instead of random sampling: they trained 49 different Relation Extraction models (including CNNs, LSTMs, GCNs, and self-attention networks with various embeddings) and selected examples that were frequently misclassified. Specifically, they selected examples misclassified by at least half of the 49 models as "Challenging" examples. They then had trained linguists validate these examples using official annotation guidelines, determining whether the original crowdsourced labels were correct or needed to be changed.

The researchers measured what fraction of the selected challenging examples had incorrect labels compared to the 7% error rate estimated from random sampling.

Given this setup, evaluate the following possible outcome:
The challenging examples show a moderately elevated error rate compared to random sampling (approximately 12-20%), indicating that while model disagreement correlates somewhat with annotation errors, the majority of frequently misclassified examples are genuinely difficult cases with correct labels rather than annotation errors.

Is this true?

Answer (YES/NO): NO